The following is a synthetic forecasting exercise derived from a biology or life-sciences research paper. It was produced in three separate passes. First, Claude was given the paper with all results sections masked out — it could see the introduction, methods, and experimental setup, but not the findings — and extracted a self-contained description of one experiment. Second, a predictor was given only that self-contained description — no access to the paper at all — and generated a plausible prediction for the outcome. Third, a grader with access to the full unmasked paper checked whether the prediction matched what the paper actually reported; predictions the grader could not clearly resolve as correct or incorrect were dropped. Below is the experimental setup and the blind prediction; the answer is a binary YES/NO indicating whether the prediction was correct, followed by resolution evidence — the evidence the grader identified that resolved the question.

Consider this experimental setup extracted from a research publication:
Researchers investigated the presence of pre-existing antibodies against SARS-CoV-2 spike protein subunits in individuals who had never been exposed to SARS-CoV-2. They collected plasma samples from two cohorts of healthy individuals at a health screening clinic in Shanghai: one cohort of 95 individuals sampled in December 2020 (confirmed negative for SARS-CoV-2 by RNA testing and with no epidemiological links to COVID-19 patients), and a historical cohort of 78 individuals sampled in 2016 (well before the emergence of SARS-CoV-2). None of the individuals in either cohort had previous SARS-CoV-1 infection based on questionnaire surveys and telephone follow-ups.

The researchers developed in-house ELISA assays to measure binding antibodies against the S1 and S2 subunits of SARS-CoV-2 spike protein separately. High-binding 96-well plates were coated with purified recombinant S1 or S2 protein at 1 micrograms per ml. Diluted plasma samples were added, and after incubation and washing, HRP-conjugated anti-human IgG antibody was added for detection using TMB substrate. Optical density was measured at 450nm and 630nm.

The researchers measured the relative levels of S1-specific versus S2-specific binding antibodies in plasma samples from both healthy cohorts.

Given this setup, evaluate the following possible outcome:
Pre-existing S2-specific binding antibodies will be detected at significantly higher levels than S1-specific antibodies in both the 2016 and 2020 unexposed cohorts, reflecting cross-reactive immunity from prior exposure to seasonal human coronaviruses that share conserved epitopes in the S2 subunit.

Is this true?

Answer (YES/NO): NO